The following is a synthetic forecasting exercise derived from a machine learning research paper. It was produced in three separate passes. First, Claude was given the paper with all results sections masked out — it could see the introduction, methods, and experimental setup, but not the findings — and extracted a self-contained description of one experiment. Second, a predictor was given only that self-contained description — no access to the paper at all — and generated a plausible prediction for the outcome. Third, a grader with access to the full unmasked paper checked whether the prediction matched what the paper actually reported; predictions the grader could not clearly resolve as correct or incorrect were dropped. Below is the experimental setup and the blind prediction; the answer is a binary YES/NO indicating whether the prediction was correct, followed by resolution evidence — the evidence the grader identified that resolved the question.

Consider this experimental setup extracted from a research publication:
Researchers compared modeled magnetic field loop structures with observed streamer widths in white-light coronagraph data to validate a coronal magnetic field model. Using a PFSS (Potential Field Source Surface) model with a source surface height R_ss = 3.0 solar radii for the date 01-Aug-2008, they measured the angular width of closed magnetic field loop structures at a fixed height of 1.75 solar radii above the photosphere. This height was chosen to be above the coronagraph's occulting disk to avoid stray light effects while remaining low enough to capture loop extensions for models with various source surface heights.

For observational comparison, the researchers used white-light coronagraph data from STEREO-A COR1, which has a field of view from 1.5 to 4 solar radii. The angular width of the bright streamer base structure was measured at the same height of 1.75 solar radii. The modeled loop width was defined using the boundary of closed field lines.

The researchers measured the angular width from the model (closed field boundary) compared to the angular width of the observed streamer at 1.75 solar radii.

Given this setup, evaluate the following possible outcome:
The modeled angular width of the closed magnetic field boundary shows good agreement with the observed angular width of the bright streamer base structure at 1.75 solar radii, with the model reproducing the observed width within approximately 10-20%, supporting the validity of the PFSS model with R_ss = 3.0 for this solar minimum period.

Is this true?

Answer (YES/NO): NO